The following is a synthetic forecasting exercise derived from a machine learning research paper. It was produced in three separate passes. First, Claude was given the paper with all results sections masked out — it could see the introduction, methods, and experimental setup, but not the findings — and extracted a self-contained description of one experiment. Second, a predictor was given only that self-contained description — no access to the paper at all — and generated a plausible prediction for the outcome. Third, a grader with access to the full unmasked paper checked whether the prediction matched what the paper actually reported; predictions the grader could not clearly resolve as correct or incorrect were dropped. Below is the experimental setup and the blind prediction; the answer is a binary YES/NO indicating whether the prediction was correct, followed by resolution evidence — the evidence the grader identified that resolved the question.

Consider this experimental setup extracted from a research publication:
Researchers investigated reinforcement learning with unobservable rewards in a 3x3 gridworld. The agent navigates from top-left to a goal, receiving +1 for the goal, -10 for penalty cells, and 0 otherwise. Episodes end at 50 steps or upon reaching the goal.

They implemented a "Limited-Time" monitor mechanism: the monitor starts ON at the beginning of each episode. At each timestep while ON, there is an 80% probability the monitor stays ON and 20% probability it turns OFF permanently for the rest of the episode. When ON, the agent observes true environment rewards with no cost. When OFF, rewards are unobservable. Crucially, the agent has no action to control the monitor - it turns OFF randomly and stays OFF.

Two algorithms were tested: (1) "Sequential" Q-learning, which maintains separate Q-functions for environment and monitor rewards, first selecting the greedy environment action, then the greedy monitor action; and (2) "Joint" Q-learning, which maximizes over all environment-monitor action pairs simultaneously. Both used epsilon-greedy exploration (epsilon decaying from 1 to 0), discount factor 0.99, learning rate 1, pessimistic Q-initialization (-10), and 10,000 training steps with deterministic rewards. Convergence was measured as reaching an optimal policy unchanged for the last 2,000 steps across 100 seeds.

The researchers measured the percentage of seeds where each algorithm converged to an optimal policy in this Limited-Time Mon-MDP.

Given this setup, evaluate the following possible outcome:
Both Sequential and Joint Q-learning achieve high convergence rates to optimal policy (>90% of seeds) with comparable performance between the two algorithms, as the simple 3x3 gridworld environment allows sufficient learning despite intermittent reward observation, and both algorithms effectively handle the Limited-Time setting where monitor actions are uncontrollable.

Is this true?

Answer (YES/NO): NO